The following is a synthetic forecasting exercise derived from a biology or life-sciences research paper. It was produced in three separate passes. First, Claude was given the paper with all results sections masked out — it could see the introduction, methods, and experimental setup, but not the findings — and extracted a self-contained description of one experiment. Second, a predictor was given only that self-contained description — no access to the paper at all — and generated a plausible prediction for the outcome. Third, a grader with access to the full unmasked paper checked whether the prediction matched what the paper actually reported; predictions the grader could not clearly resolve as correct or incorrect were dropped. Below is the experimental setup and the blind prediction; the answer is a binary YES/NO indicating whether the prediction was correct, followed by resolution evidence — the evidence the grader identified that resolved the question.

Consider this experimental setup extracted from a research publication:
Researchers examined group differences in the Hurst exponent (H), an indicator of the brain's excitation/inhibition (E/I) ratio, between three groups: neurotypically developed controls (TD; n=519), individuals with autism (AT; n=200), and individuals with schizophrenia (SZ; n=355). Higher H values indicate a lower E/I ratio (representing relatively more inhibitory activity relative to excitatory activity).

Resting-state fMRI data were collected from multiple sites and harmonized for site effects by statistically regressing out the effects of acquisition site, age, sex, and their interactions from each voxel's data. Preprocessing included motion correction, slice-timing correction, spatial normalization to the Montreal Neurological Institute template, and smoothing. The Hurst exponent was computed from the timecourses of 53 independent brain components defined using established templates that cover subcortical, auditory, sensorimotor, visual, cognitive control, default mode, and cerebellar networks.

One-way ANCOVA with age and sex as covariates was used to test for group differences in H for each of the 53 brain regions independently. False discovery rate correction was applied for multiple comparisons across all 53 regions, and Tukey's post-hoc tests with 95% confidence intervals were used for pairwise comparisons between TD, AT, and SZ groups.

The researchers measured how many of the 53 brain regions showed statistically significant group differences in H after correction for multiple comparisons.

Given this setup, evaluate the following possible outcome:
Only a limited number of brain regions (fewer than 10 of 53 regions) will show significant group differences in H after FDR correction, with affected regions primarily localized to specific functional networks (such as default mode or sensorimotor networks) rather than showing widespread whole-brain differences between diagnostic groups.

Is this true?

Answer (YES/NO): NO